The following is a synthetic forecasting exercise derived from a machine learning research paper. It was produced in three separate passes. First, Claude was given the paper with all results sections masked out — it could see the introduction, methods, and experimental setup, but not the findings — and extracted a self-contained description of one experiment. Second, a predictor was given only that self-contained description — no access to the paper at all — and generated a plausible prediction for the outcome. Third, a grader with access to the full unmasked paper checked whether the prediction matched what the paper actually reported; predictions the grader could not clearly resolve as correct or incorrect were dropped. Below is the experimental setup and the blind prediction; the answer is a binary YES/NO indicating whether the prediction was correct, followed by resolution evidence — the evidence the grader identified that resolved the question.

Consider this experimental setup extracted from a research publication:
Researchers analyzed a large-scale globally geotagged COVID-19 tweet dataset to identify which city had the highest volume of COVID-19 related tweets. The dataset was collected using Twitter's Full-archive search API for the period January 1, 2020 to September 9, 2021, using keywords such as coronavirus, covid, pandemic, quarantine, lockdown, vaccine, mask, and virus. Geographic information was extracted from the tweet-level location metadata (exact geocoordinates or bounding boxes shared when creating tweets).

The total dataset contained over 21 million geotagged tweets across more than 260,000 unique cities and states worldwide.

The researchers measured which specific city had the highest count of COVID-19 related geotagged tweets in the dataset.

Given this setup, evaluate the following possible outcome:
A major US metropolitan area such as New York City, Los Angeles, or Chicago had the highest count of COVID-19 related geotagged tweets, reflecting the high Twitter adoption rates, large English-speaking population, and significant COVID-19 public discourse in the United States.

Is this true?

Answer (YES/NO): YES